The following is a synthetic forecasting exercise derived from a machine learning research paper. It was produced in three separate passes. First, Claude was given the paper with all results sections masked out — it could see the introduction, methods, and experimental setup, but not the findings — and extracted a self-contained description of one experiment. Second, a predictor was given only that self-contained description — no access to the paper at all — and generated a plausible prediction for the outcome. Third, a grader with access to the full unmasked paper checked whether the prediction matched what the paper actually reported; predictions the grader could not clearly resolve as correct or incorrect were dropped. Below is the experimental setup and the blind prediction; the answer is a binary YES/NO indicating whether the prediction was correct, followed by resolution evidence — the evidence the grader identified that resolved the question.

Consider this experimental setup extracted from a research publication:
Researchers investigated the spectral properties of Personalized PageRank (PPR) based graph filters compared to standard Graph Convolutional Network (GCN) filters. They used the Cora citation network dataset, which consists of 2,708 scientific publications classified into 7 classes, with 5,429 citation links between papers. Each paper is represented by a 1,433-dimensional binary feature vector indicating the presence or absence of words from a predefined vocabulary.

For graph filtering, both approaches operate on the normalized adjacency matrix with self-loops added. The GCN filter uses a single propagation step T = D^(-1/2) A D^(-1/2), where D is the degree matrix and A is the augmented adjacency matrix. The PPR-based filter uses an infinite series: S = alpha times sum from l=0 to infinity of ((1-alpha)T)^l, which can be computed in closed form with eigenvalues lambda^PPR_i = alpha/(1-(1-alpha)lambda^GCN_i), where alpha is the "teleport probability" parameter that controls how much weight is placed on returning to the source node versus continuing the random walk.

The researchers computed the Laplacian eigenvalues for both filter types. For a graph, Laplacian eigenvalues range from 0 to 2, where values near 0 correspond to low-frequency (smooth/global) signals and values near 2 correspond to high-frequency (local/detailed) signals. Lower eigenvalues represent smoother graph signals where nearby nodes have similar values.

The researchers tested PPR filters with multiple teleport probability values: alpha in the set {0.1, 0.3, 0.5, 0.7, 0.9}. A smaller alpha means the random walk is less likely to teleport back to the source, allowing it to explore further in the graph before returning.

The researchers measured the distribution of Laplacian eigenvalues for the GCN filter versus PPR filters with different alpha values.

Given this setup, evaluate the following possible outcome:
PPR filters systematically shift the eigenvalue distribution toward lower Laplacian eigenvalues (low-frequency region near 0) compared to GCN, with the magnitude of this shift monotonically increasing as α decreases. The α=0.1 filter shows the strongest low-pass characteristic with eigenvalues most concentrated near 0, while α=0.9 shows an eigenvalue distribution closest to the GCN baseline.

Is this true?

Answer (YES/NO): NO